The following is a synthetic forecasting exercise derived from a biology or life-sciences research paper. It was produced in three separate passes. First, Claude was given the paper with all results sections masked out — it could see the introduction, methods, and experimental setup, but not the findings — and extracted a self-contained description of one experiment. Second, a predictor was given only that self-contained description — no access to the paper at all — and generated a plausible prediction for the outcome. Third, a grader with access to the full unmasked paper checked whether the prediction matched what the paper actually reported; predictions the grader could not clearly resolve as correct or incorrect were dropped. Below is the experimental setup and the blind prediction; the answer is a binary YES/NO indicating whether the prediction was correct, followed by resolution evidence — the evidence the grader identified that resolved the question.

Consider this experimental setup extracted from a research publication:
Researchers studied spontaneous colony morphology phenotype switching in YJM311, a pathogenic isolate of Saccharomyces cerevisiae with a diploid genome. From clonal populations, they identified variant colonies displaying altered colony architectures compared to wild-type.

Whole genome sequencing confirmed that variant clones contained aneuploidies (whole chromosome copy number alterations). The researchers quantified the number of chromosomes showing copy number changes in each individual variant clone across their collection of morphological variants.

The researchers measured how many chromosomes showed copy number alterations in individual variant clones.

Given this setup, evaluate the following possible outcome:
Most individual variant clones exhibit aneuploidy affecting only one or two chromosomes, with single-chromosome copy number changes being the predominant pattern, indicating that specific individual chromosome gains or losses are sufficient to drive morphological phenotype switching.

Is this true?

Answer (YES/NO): NO